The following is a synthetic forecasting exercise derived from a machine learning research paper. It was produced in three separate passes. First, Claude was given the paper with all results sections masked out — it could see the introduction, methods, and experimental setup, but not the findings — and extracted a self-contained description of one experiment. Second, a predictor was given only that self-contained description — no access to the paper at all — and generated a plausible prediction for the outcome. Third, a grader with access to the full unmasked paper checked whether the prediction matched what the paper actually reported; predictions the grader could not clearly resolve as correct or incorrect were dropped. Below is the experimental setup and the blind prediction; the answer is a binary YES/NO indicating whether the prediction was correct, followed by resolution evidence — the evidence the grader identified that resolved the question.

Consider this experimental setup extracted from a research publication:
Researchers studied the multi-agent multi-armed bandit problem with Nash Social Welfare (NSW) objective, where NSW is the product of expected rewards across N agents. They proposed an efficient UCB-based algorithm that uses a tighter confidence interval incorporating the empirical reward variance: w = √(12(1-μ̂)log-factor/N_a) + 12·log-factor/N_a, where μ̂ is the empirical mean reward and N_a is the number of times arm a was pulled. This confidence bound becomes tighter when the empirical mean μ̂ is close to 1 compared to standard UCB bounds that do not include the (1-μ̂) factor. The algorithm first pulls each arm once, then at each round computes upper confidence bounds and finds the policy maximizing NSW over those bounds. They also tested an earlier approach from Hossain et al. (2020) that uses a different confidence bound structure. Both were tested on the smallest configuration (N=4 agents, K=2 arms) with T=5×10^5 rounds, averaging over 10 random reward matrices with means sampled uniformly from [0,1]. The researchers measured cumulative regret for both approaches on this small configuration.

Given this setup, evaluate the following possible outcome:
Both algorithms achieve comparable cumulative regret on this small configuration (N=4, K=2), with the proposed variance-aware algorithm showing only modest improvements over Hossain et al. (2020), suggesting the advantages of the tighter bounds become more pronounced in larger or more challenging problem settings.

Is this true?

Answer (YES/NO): YES